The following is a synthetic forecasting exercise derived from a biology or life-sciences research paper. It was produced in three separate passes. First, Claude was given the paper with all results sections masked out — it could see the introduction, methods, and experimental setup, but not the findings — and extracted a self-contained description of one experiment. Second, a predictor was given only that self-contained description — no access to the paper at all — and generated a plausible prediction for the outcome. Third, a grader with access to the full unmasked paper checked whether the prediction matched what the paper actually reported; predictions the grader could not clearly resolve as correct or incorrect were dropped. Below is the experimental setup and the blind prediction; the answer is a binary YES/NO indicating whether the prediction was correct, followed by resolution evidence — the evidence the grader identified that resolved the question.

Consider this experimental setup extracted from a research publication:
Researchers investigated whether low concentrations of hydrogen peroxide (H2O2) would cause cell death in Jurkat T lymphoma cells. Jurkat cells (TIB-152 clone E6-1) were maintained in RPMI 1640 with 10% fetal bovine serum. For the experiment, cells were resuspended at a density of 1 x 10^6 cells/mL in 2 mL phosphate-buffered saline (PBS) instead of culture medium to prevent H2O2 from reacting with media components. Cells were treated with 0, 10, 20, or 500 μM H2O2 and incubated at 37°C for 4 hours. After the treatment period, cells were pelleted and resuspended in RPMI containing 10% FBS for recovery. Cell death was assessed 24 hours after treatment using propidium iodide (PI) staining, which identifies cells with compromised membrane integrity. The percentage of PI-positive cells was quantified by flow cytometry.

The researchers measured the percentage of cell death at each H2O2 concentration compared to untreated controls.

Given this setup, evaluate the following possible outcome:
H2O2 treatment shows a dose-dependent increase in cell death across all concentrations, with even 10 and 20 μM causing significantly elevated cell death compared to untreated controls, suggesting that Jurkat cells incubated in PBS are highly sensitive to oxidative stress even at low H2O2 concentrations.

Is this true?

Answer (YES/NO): NO